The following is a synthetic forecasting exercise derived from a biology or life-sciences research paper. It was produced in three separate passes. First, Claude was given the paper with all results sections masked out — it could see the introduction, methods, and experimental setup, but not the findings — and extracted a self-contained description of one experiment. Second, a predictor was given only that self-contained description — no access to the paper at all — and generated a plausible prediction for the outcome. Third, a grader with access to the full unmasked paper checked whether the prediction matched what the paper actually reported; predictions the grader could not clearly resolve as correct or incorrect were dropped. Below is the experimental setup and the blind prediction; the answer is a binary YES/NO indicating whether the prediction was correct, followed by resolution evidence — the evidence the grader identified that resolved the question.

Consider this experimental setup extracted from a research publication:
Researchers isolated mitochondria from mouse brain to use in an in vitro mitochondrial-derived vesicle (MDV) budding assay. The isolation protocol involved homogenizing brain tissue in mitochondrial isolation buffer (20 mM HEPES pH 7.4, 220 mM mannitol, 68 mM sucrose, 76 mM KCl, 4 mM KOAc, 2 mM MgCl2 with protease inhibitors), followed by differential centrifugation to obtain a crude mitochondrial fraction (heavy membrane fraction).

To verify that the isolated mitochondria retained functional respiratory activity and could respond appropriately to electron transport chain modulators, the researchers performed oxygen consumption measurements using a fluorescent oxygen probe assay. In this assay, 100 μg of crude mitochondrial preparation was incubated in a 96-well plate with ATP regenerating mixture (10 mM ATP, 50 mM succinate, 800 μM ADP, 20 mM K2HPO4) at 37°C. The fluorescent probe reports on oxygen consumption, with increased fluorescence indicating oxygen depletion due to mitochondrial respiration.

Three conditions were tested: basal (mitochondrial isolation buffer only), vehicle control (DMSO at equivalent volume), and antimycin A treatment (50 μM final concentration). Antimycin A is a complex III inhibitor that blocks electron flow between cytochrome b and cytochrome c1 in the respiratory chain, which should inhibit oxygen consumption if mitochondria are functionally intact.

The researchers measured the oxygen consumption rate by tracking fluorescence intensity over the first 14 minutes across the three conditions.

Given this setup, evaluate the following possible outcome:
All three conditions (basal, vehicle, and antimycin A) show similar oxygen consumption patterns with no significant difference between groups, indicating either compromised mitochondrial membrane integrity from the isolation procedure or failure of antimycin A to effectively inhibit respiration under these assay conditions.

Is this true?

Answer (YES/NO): NO